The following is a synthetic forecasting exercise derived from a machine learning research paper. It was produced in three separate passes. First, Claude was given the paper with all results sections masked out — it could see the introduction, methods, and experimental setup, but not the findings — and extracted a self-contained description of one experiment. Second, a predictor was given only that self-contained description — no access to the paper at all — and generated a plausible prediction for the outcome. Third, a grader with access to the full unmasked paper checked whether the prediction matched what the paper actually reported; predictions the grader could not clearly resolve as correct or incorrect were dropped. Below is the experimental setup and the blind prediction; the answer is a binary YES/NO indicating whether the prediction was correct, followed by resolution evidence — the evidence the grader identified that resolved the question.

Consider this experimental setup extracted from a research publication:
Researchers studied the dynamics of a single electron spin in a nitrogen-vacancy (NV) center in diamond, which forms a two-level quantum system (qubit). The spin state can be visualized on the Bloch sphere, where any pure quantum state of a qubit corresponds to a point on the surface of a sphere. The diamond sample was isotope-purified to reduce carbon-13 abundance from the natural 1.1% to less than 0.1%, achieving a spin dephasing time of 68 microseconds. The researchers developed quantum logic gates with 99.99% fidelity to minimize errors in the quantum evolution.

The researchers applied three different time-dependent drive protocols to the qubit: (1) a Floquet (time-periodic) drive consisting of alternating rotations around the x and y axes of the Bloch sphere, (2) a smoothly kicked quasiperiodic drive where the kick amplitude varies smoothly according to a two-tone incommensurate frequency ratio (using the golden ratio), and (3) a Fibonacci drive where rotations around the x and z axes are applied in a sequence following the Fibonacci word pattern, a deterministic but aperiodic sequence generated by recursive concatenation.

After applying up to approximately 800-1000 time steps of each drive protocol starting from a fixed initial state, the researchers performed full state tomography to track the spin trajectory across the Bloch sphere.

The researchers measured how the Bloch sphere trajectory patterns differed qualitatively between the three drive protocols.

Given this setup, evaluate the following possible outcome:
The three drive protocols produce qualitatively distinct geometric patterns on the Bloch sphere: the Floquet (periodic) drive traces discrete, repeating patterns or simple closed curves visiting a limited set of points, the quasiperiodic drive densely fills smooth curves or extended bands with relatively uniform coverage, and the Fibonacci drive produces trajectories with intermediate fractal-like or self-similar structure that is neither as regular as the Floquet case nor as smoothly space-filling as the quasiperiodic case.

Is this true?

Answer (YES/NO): NO